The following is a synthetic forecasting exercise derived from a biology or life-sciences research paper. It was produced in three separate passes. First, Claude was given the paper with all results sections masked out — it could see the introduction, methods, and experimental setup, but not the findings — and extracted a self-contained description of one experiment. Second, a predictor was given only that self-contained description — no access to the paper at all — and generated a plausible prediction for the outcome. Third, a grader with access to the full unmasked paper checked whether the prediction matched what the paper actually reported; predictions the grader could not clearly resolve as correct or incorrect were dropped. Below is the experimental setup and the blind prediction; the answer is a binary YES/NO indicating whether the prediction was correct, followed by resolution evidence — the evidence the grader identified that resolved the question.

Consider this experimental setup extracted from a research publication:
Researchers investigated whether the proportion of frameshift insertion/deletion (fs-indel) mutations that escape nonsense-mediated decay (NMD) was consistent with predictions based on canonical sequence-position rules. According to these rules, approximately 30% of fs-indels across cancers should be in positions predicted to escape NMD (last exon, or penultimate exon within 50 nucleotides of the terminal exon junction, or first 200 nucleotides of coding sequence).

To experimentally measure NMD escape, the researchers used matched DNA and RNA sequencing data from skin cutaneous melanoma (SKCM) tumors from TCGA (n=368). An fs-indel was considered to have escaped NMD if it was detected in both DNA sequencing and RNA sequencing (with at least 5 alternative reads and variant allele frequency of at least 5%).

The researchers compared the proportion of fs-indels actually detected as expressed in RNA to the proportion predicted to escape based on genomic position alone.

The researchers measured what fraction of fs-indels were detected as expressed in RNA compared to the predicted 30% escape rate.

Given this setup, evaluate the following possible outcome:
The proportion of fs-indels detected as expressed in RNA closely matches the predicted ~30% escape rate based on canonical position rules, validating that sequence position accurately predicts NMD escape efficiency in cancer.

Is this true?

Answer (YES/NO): NO